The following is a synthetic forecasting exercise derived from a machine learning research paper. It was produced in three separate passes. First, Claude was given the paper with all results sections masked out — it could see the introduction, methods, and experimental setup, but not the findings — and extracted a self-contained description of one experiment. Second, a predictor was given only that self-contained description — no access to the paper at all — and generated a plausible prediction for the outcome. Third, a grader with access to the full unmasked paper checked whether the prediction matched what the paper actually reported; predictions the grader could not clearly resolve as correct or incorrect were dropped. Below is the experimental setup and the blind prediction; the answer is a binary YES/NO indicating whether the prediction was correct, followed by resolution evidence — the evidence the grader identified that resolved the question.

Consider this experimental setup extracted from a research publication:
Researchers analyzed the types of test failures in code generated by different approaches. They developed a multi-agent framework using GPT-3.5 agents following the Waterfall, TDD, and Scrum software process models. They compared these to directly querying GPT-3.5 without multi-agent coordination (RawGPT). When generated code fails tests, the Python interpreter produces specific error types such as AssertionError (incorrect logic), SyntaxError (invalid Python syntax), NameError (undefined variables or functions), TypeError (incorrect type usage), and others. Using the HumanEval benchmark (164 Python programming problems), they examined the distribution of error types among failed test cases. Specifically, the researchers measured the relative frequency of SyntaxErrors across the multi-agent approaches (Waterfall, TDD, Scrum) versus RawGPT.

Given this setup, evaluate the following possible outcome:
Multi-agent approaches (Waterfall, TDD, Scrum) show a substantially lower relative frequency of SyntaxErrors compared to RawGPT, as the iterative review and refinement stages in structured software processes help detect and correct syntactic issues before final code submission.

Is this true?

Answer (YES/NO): YES